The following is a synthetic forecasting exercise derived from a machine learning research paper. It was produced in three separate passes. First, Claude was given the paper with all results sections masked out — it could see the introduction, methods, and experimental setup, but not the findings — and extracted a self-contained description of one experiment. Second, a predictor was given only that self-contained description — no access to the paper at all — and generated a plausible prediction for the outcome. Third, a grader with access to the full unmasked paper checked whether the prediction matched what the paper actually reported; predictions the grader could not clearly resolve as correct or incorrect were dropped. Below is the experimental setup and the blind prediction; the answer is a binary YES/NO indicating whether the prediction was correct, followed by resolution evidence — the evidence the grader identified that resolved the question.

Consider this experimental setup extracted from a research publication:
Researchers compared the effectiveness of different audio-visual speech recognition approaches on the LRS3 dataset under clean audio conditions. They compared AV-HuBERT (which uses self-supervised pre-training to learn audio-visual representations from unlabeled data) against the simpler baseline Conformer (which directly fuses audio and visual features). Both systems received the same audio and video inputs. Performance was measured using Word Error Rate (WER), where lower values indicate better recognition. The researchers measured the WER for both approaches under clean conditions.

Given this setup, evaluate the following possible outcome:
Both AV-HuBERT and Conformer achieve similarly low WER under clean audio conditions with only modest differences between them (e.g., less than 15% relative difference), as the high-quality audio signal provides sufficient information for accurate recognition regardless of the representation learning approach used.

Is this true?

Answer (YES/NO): NO